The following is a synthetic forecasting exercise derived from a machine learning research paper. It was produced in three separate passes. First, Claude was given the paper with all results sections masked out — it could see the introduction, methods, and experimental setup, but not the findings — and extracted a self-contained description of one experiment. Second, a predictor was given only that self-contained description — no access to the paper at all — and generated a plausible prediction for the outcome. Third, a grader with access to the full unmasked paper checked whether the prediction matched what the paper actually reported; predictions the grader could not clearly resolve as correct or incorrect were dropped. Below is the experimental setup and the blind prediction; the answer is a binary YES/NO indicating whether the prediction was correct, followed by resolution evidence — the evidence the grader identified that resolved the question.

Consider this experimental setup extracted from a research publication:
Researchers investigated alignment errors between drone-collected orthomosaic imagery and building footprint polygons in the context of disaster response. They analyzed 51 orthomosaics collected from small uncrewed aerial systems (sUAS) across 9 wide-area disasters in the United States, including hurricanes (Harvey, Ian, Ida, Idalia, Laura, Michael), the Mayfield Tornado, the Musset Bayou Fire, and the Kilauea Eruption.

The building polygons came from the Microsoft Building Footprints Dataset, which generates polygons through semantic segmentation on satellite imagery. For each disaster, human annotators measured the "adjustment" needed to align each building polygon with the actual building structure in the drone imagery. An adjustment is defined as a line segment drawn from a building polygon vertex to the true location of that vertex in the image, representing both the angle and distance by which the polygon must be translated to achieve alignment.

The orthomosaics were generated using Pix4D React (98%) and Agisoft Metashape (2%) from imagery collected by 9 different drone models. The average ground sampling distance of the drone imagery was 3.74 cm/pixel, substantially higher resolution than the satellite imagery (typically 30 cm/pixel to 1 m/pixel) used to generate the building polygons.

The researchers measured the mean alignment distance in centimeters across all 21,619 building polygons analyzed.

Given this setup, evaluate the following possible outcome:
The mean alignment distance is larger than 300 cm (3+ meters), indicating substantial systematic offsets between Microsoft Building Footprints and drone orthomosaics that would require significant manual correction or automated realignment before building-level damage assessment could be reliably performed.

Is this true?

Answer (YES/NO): NO